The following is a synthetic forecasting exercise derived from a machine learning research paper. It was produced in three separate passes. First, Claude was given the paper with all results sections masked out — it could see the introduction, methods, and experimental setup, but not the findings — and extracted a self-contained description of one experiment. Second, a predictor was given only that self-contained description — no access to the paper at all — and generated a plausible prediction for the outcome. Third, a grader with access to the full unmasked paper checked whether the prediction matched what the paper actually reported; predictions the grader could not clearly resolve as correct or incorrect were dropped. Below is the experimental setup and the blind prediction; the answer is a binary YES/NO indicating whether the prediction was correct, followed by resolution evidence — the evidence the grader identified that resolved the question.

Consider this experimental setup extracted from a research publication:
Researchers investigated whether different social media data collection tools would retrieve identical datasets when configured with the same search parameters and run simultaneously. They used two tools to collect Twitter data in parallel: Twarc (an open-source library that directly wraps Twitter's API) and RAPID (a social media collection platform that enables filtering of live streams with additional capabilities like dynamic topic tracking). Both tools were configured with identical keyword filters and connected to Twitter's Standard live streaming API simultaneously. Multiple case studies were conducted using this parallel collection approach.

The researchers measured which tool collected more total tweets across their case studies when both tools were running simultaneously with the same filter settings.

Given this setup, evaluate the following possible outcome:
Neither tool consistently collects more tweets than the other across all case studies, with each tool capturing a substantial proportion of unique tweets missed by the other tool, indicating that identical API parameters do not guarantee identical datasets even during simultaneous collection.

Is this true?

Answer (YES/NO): NO